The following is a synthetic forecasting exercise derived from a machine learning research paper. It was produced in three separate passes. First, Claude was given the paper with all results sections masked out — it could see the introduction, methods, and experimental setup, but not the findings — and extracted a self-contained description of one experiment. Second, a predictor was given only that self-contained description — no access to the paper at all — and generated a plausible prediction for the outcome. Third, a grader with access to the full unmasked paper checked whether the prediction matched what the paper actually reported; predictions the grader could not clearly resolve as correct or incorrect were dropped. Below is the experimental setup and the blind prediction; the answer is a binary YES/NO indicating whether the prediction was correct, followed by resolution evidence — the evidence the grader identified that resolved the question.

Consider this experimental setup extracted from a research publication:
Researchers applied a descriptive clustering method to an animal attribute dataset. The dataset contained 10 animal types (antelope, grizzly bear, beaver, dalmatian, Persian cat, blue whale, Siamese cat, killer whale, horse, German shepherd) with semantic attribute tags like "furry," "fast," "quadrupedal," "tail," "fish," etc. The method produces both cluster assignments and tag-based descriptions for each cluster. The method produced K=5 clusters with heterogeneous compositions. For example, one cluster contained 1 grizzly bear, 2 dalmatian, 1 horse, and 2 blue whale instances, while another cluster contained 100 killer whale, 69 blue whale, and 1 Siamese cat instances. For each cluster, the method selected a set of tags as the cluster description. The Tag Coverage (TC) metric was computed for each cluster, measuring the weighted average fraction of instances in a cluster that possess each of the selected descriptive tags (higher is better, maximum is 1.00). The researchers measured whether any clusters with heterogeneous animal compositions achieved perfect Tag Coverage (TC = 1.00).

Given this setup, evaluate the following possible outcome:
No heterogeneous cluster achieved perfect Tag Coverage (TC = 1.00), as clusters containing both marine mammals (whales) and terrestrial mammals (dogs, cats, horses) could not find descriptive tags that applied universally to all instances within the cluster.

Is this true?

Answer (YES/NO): NO